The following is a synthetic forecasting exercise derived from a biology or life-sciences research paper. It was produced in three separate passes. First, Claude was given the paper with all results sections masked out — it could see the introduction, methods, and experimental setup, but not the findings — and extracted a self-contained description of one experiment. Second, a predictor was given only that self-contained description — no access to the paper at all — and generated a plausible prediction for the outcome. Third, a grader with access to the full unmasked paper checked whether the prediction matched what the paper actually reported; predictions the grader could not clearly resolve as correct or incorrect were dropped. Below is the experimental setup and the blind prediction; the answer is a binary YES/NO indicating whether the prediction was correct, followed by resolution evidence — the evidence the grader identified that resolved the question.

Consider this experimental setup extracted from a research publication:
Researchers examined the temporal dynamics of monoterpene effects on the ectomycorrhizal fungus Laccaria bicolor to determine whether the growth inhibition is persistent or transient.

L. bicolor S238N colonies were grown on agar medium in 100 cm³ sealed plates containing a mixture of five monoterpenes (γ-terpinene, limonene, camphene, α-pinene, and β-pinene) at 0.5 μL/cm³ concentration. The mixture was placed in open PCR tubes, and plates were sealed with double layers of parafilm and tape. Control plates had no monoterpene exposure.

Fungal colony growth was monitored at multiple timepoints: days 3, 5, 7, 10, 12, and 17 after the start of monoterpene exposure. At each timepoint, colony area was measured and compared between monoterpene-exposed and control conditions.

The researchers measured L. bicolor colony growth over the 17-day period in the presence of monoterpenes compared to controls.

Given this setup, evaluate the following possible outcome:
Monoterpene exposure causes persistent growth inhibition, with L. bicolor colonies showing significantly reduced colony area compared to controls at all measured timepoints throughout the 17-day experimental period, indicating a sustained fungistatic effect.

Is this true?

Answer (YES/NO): NO